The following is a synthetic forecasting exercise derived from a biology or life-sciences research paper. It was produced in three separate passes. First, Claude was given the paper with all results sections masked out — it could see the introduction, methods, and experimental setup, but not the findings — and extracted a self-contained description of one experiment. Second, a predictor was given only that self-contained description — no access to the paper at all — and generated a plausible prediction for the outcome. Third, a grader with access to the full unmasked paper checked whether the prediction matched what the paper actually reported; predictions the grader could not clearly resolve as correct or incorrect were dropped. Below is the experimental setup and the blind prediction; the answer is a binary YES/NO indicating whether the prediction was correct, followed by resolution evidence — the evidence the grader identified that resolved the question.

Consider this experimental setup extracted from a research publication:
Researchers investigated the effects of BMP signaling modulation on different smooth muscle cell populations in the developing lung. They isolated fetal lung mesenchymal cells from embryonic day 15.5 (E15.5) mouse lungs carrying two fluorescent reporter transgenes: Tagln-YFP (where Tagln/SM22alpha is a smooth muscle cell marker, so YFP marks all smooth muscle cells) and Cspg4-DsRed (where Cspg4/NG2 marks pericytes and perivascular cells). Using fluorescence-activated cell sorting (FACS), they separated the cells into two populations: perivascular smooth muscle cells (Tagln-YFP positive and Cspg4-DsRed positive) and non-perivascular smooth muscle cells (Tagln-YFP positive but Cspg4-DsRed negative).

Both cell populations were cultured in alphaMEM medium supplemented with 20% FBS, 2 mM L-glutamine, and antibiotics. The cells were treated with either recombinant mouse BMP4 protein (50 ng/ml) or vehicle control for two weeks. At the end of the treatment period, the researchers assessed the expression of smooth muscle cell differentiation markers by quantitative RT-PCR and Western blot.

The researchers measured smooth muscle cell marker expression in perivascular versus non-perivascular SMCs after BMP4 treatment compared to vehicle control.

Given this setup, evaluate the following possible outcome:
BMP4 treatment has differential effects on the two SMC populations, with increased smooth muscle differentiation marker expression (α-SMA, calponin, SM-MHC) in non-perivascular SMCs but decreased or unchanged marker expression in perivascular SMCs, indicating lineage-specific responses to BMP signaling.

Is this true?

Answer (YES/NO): YES